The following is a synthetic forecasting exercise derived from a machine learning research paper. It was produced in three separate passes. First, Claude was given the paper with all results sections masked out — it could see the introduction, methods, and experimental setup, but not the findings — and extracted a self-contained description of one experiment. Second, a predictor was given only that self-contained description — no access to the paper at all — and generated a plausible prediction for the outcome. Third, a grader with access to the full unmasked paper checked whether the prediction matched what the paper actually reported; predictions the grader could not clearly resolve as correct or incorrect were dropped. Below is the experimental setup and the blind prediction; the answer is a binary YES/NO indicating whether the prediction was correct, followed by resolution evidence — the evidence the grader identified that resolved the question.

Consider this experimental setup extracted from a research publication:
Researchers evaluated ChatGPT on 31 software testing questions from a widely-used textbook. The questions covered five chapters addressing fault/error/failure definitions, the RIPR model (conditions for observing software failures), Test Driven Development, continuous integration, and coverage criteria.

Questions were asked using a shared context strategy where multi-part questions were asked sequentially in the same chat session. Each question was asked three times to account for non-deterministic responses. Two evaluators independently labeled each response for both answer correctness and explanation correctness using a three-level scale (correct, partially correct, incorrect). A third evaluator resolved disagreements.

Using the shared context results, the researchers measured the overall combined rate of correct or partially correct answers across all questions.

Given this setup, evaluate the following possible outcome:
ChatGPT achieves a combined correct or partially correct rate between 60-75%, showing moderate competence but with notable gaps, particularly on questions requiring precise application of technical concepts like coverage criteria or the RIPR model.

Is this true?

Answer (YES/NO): NO